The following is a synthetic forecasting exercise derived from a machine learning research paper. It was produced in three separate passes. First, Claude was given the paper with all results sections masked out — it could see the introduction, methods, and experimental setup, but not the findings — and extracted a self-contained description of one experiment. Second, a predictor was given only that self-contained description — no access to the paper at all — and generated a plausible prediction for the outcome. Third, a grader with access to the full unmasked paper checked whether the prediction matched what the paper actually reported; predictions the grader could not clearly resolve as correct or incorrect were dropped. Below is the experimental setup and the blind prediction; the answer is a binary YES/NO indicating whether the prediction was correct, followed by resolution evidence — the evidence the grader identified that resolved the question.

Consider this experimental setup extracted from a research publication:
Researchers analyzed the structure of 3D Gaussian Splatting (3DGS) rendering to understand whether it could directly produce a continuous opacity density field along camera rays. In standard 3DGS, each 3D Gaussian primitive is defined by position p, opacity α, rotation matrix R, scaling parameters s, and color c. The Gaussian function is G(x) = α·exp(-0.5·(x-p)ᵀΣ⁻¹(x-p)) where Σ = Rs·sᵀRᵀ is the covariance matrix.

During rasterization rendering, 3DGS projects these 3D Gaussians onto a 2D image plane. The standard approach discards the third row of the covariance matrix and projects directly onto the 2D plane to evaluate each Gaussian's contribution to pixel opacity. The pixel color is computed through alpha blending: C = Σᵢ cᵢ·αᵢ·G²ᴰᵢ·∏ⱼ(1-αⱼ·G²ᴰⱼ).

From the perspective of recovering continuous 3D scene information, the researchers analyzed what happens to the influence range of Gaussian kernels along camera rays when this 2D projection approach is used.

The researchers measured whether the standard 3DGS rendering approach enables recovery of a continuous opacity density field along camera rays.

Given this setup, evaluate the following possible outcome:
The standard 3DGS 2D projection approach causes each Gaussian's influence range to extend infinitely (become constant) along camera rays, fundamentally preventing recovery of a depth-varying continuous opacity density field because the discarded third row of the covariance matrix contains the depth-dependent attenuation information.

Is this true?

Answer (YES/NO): NO